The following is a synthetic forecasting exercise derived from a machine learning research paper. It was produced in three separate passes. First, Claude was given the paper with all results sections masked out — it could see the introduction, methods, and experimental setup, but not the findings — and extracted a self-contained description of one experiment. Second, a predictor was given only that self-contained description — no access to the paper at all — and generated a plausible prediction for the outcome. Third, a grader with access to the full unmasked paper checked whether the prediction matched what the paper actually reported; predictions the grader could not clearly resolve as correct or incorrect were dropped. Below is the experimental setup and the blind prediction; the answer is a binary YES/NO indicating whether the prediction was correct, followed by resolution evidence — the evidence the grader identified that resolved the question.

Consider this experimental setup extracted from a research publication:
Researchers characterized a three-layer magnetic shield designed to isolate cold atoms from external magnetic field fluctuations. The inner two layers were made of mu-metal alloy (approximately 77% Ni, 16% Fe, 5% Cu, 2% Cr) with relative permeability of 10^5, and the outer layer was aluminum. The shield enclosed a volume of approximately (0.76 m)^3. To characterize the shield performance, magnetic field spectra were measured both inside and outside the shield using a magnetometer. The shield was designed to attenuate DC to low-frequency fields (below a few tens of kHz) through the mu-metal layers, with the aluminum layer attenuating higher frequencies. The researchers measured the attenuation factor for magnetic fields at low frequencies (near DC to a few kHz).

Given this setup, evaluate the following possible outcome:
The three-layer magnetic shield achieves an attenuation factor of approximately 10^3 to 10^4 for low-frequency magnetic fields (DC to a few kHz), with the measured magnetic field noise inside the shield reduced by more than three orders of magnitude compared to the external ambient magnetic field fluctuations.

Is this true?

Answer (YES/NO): YES